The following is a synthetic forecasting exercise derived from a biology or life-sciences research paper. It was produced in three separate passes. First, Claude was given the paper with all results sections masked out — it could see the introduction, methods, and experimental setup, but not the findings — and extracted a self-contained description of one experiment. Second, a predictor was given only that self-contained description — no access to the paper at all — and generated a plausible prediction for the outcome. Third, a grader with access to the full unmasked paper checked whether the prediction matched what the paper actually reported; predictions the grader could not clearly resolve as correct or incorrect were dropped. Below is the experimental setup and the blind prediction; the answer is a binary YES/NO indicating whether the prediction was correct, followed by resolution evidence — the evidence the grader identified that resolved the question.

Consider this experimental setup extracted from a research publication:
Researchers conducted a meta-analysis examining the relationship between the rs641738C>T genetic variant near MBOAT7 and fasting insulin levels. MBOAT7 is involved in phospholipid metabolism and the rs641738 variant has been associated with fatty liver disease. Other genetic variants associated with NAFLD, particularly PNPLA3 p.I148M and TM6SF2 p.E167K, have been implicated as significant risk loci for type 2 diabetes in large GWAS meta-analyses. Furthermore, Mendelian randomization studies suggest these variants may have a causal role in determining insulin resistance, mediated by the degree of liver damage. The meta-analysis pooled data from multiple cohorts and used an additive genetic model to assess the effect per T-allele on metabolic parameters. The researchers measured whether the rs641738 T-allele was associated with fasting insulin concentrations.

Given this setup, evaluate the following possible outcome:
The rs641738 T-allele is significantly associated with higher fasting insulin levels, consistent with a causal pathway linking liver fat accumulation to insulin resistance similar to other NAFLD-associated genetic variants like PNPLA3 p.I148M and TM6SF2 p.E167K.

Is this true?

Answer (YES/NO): NO